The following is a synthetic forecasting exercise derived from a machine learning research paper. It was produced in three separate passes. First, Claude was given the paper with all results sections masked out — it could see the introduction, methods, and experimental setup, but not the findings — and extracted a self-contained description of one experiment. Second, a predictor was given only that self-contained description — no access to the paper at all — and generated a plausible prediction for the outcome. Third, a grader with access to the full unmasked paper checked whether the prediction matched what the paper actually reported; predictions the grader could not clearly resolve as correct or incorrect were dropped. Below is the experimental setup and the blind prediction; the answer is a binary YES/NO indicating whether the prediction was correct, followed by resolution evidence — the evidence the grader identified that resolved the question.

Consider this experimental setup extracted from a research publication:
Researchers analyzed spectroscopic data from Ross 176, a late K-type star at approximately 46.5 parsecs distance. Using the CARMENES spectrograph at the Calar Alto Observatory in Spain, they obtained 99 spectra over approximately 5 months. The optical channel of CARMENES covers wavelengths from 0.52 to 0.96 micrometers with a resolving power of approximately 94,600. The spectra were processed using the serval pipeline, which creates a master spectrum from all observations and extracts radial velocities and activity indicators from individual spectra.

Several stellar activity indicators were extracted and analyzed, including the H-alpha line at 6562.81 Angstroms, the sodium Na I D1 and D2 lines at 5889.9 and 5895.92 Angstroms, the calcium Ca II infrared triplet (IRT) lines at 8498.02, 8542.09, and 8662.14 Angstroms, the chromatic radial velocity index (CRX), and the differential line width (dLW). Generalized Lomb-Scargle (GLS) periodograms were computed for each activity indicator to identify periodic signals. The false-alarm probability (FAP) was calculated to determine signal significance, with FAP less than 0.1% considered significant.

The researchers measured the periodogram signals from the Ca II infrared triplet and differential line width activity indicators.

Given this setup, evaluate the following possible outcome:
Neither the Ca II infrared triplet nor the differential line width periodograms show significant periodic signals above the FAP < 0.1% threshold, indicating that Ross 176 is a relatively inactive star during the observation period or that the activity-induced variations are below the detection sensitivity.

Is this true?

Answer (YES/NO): NO